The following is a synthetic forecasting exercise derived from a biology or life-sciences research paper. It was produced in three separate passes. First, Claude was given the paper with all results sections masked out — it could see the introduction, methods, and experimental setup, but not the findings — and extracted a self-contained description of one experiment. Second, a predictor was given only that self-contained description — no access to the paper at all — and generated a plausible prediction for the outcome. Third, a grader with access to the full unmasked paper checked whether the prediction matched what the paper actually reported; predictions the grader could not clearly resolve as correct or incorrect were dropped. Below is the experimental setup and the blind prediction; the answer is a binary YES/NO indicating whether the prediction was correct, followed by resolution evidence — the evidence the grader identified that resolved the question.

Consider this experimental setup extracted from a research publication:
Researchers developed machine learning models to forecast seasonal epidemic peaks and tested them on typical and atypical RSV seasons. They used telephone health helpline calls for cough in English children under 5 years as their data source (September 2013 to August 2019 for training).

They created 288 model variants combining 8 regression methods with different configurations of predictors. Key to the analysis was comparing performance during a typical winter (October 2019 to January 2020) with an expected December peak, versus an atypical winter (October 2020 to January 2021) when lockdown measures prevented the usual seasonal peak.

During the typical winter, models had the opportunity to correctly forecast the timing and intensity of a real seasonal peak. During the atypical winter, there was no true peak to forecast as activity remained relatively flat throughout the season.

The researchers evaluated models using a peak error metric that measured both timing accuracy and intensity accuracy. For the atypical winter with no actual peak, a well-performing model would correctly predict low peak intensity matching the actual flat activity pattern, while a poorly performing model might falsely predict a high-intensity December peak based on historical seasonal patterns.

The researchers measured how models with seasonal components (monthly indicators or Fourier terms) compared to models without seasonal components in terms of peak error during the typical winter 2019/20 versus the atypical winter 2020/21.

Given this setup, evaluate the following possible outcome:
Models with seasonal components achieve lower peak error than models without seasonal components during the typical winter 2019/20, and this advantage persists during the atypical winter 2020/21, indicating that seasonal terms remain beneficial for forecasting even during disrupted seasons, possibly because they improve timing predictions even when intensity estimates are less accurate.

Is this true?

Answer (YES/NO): NO